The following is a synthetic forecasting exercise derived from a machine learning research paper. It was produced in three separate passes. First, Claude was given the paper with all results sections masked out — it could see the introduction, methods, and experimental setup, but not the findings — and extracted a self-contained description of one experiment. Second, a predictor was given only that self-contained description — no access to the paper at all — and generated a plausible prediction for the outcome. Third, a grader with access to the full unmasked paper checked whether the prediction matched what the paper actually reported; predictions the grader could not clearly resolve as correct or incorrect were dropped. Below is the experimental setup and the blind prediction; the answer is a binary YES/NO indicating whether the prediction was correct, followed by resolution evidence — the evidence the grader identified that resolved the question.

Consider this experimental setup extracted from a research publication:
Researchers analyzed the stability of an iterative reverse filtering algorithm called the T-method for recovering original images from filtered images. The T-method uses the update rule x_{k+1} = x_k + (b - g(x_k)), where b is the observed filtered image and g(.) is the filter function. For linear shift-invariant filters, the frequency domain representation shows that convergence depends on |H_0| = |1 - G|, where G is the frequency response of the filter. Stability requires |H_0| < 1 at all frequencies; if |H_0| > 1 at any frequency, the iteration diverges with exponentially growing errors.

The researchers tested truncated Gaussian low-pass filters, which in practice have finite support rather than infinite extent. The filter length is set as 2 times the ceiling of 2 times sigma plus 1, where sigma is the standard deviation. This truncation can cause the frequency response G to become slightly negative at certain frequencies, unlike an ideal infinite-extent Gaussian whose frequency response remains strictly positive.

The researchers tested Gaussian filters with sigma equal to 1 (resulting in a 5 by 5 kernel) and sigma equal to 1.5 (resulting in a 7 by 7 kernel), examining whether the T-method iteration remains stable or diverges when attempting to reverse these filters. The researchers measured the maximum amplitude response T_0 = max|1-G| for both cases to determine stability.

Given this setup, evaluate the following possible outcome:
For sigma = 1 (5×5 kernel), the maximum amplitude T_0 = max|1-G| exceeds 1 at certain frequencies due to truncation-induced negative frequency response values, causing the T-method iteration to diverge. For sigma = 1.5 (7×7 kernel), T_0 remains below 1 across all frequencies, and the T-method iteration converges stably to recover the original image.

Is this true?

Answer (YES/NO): NO